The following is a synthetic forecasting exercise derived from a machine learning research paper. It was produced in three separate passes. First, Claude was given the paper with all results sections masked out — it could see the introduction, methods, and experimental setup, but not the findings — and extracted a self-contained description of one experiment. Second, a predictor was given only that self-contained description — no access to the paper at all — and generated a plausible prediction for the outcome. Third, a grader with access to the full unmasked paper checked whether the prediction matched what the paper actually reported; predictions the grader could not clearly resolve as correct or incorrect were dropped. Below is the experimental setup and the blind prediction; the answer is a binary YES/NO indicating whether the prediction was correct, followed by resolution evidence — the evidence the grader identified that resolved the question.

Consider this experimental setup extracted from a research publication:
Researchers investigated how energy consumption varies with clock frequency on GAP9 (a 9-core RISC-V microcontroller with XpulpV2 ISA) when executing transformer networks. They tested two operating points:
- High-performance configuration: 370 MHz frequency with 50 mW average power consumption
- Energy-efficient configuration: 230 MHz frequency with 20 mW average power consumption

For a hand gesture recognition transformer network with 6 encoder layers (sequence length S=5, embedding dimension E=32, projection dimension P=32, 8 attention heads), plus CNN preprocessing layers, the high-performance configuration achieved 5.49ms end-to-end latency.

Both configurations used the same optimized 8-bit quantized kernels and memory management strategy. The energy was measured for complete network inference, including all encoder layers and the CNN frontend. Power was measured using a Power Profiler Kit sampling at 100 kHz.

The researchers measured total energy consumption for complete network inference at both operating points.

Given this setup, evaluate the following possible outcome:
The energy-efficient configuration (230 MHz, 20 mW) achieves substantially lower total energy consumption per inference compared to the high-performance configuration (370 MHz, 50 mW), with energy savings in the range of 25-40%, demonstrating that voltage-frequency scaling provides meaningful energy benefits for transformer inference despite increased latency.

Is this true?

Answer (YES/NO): NO